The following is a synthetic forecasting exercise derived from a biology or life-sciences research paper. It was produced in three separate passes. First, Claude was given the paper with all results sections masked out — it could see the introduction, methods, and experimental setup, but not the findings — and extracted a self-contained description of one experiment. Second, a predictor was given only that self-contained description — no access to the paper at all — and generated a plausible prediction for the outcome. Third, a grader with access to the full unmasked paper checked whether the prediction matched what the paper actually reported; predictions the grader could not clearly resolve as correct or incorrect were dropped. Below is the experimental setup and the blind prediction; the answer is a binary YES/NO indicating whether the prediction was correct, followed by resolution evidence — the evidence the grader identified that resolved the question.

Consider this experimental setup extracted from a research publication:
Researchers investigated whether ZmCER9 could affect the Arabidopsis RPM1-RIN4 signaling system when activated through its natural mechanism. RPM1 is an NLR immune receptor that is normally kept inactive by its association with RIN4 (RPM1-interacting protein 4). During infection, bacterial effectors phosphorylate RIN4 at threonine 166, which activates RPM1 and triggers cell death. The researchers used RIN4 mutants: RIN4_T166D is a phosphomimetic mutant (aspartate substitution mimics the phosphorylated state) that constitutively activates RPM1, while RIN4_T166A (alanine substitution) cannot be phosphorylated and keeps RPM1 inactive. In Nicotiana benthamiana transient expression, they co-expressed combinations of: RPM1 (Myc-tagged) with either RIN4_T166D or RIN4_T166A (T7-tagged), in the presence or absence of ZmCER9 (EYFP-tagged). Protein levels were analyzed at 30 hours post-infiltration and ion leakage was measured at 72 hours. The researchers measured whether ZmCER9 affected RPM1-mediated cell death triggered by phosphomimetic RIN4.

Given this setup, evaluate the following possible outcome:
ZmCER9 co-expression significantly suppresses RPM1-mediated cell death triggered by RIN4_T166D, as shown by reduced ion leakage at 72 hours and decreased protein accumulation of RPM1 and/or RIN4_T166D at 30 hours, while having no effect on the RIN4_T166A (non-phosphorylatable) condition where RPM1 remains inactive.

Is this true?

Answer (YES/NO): NO